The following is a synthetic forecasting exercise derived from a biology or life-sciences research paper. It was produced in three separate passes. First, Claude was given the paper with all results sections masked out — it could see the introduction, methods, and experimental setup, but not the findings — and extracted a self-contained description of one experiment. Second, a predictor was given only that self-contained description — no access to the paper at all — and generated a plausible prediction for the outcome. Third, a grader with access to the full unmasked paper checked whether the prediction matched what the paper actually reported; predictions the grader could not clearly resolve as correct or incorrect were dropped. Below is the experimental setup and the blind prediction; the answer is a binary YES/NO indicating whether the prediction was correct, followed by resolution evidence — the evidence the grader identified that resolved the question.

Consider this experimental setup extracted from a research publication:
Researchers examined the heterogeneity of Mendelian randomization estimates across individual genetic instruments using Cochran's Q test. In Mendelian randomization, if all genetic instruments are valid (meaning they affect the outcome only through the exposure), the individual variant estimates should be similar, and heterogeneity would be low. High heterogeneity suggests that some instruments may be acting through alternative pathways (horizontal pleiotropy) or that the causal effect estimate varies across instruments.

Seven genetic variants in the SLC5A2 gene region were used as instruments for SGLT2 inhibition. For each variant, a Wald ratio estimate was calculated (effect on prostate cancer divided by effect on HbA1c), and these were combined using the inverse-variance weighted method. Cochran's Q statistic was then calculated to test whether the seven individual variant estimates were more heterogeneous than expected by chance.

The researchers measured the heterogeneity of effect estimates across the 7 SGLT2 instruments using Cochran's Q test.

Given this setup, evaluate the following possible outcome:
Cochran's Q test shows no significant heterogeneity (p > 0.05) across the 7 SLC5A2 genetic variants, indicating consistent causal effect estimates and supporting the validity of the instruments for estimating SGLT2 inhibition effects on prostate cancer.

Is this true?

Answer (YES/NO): YES